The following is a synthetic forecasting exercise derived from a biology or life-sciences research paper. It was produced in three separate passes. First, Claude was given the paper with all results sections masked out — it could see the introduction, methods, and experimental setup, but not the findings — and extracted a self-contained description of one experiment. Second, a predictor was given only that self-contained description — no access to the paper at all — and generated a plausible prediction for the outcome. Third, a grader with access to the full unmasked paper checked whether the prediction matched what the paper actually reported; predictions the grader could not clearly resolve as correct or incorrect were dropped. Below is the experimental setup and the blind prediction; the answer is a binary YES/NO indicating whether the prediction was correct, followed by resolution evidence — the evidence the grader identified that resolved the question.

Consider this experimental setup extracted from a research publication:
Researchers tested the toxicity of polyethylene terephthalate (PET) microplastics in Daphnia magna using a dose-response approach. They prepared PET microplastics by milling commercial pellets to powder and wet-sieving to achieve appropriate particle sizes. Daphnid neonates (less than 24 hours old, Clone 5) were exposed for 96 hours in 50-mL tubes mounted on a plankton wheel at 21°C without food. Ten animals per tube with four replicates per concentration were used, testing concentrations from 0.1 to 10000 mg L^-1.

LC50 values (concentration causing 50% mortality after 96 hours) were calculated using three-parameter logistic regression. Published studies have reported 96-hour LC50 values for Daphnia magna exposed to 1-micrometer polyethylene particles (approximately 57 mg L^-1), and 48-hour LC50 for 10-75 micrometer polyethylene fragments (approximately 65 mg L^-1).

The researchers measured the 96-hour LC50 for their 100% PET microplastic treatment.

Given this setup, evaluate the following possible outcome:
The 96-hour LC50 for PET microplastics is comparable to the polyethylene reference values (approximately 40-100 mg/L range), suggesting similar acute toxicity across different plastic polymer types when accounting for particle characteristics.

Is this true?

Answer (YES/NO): NO